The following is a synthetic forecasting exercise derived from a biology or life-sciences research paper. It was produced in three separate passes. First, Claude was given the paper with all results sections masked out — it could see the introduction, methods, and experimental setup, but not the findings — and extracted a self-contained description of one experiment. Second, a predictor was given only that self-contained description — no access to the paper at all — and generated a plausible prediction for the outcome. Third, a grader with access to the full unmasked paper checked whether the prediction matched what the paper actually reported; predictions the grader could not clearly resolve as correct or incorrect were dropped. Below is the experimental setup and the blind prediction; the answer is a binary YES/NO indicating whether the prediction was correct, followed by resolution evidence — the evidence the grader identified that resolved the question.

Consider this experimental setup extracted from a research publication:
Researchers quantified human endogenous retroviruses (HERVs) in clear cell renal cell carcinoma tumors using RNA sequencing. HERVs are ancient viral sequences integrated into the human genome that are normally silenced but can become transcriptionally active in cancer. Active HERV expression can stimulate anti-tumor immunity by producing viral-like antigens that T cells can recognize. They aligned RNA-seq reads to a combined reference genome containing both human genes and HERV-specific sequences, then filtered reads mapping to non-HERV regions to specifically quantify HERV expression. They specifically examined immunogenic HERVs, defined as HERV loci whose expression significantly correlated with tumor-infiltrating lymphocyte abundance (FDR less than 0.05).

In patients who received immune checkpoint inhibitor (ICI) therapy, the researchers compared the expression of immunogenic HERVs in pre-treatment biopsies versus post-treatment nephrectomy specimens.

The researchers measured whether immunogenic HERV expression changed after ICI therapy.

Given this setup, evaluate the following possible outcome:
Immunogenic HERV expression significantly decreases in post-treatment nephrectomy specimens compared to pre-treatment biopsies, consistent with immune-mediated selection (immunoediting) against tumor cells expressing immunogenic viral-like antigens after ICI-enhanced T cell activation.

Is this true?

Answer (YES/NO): YES